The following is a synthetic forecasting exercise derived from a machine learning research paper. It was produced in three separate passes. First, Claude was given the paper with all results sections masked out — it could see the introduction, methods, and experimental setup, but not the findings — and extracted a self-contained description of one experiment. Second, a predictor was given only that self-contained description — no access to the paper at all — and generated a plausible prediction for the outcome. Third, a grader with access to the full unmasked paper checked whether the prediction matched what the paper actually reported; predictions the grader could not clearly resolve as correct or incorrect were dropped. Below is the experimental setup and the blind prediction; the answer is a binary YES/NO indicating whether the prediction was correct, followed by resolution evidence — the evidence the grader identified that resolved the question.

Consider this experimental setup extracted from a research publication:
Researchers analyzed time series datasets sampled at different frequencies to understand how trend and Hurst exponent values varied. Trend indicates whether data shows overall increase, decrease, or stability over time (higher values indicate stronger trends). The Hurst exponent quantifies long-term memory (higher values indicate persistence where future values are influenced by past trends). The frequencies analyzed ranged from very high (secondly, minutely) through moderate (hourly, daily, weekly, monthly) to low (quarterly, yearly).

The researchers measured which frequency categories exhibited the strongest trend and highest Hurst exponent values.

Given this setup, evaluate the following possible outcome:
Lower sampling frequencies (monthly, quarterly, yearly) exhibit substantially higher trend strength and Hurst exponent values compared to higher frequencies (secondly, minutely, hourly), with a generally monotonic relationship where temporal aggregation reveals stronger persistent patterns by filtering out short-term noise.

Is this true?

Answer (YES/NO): YES